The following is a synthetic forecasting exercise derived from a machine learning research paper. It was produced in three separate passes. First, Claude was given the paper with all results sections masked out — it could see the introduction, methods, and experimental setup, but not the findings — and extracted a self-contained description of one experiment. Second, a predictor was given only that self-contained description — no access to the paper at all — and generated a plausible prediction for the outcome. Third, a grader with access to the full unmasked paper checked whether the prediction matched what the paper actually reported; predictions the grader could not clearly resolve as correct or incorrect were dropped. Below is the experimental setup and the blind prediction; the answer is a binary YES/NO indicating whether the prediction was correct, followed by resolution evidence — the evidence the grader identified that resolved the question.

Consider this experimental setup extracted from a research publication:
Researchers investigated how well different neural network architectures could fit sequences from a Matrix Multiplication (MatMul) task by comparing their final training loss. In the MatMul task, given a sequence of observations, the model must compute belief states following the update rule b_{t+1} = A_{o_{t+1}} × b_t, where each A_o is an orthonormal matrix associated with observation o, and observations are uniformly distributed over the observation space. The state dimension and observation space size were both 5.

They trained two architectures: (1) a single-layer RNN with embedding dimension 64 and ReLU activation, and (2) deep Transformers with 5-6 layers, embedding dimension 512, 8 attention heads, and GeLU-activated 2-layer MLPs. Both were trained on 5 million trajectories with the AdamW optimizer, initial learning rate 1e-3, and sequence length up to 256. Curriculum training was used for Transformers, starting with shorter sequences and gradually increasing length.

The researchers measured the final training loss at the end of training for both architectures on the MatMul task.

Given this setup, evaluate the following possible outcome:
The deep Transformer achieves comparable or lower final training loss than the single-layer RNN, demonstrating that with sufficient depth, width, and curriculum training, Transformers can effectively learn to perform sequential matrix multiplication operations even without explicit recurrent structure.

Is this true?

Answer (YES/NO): NO